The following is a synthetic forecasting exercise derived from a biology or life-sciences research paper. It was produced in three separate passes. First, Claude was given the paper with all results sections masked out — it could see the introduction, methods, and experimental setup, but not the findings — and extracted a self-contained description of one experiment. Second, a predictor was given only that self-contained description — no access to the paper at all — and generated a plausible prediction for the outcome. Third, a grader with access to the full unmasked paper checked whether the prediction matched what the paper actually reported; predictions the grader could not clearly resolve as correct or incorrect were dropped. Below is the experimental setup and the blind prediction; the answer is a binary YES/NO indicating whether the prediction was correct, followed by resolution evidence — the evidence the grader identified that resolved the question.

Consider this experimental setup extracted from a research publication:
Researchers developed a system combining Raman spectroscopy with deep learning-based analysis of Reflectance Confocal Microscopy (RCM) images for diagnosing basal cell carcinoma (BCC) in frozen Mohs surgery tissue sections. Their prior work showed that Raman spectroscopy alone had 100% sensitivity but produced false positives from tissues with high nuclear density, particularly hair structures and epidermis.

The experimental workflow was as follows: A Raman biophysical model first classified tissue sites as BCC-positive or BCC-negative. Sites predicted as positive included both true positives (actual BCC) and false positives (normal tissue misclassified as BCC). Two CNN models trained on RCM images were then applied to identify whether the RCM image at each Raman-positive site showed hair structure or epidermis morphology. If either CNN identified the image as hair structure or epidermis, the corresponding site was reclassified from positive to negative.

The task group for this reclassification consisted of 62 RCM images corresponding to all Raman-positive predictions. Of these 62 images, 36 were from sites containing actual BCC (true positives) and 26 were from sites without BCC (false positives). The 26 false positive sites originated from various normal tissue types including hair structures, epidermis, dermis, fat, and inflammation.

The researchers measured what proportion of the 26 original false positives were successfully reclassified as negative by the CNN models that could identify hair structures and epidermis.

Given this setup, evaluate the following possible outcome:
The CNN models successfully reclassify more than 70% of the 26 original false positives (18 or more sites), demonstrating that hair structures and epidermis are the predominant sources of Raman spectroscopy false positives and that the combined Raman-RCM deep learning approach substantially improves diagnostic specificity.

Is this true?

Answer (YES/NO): NO